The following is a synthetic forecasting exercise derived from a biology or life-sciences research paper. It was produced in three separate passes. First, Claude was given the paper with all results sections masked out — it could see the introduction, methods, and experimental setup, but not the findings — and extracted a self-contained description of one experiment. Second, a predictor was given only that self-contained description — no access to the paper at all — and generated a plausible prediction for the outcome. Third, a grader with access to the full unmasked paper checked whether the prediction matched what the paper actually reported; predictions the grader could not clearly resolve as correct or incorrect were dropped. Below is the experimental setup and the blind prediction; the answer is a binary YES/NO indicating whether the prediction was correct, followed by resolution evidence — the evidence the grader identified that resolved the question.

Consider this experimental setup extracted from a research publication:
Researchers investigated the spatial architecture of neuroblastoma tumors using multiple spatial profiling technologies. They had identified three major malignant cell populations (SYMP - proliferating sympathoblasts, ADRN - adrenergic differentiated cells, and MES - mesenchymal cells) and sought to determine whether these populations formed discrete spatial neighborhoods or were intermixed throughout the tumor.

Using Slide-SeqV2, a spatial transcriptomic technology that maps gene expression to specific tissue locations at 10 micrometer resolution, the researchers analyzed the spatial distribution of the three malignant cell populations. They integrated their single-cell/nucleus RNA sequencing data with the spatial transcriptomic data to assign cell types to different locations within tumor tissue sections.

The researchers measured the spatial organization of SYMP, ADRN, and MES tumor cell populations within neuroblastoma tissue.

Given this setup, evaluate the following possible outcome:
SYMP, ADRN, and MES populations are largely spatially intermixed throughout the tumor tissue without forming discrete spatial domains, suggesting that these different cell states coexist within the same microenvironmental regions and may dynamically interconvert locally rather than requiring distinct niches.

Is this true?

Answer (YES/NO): NO